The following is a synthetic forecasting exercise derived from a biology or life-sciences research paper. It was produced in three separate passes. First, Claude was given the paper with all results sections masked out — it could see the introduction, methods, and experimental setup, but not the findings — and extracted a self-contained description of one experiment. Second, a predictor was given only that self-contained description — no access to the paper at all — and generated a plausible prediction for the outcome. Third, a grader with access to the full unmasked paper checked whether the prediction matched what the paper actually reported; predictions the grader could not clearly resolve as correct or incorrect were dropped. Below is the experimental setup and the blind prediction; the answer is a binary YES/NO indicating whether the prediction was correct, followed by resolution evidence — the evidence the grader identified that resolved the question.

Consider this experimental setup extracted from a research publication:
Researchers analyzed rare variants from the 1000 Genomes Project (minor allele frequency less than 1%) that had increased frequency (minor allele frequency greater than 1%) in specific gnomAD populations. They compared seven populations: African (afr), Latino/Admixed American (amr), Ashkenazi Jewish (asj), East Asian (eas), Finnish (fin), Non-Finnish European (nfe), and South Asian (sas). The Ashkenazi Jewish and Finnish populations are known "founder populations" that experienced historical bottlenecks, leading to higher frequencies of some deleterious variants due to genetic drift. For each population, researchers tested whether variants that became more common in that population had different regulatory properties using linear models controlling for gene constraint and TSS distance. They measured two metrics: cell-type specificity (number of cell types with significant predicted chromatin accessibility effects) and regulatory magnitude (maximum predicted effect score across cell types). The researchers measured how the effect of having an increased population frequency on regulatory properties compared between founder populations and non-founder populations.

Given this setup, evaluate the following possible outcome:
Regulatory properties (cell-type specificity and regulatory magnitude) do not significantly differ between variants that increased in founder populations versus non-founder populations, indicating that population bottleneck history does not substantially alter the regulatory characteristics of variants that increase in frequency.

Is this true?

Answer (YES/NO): NO